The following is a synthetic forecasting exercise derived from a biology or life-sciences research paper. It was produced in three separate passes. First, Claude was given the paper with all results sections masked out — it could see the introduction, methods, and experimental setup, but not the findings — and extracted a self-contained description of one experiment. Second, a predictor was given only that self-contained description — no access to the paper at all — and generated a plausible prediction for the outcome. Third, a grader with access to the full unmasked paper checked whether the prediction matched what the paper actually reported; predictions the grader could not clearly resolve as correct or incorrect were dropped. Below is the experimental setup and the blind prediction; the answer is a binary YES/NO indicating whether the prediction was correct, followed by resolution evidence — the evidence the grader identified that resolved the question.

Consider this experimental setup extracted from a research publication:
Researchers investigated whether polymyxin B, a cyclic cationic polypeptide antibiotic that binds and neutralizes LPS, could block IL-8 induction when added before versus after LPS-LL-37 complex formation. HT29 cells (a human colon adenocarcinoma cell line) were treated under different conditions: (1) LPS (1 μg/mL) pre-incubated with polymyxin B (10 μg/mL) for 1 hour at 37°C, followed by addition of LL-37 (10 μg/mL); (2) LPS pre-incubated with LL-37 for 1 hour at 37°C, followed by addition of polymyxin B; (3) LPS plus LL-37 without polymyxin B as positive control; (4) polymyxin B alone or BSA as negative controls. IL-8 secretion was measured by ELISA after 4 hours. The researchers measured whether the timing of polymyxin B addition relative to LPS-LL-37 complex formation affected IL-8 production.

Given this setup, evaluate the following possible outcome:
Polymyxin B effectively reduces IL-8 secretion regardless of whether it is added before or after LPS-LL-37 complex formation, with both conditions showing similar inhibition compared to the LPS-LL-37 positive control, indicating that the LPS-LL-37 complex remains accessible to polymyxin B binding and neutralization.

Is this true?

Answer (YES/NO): NO